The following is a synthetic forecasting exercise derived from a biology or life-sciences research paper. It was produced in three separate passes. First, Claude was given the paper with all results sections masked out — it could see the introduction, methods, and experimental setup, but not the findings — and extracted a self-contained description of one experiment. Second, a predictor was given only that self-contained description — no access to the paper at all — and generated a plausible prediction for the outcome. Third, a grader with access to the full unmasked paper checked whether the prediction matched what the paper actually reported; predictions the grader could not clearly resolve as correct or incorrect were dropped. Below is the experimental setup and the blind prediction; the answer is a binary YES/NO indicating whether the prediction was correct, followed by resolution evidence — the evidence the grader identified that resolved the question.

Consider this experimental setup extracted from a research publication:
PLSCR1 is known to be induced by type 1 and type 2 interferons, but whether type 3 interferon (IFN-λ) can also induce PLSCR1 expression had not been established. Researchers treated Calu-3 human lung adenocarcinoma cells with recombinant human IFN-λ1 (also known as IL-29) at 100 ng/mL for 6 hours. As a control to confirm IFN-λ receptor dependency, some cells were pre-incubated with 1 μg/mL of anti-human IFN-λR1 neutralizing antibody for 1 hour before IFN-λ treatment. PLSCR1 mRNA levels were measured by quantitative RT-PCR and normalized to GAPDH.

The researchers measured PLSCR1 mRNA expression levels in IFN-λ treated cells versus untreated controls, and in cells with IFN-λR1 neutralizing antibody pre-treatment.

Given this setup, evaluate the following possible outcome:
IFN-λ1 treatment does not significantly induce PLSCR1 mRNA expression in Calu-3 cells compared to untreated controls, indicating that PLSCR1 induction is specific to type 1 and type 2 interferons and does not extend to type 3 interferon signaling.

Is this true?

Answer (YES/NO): NO